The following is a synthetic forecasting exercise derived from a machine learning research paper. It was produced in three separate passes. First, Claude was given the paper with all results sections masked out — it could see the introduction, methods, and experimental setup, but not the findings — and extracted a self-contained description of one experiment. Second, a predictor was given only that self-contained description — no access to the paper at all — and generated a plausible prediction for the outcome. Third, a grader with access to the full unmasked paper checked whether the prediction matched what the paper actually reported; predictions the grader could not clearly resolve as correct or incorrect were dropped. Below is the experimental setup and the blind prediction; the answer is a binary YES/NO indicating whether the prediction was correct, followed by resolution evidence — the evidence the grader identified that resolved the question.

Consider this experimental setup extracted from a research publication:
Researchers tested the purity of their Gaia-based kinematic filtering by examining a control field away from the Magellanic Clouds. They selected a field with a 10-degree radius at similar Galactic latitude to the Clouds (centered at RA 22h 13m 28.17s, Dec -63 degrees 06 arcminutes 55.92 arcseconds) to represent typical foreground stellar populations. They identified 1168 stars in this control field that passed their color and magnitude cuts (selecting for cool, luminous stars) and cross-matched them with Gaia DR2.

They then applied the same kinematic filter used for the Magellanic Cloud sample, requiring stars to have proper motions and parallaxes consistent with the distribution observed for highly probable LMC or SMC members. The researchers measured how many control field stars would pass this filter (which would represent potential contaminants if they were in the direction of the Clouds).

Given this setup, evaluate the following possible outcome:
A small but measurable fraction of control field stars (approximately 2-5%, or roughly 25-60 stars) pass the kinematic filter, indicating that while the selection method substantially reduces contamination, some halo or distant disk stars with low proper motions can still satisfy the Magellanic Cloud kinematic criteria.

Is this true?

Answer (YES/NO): NO